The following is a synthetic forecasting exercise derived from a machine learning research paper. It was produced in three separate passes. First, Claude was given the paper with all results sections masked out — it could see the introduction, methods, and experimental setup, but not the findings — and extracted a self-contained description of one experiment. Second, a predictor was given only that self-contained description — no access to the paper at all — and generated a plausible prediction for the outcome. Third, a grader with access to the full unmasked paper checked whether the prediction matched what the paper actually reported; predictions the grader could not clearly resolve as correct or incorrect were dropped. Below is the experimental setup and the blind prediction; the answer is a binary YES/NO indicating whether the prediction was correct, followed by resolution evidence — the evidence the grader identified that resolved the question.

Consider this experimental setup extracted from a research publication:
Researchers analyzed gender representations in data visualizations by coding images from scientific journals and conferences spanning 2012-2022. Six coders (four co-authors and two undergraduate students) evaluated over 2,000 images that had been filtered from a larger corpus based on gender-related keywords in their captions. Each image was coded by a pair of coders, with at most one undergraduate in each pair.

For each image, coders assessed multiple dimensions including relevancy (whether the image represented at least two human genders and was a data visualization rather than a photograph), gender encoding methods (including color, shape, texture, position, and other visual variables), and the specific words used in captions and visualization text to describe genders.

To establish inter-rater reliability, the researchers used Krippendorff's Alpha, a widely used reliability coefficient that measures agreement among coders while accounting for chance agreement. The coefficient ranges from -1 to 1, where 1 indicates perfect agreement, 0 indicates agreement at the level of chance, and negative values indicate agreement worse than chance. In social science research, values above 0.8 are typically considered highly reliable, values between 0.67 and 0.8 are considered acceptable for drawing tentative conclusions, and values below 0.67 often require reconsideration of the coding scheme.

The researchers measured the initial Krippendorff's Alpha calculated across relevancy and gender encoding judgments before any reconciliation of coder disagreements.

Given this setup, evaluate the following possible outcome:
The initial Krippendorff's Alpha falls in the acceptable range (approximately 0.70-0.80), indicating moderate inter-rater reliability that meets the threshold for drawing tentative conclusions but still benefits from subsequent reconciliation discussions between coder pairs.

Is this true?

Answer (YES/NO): NO